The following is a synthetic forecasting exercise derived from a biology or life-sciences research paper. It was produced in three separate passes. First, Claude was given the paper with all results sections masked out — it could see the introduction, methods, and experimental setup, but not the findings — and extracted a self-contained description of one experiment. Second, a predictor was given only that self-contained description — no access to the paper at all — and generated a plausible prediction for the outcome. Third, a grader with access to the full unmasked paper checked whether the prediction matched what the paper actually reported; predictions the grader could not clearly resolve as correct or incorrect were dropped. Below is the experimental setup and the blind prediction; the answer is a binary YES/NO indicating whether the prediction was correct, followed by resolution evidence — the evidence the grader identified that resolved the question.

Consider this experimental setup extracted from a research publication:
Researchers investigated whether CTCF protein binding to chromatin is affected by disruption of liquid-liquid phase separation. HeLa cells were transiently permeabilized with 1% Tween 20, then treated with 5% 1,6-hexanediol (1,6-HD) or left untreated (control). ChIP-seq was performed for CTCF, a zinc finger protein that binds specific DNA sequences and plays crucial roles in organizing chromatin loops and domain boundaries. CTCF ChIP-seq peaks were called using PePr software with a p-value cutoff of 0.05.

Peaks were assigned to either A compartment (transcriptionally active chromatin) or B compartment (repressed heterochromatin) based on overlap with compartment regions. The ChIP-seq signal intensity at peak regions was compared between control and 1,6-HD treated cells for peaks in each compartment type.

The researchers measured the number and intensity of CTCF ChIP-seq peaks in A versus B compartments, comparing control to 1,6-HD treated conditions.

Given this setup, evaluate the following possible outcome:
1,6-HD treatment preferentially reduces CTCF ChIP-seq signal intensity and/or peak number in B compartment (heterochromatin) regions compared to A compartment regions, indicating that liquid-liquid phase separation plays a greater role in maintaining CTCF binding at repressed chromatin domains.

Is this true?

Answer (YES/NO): NO